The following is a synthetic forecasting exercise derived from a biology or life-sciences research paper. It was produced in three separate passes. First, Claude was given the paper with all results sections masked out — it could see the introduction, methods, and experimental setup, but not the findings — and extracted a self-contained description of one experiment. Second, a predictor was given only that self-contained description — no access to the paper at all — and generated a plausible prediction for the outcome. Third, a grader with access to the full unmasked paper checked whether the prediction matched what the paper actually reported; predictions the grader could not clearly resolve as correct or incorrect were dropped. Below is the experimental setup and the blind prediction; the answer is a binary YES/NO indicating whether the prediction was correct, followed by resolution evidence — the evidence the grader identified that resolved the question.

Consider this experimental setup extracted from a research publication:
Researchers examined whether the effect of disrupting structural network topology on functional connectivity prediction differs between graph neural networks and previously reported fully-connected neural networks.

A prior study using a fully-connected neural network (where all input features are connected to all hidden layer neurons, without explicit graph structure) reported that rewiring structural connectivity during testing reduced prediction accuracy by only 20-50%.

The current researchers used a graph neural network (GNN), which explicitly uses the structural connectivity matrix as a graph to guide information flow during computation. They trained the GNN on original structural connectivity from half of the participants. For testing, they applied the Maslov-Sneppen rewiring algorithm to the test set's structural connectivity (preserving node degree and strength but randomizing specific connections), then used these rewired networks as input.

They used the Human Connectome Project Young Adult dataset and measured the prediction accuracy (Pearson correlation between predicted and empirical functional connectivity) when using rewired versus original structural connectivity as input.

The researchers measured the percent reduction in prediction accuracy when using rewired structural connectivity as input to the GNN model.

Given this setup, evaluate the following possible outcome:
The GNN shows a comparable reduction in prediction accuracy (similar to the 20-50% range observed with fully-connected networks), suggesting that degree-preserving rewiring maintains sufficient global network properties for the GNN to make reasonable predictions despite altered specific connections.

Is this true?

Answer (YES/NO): NO